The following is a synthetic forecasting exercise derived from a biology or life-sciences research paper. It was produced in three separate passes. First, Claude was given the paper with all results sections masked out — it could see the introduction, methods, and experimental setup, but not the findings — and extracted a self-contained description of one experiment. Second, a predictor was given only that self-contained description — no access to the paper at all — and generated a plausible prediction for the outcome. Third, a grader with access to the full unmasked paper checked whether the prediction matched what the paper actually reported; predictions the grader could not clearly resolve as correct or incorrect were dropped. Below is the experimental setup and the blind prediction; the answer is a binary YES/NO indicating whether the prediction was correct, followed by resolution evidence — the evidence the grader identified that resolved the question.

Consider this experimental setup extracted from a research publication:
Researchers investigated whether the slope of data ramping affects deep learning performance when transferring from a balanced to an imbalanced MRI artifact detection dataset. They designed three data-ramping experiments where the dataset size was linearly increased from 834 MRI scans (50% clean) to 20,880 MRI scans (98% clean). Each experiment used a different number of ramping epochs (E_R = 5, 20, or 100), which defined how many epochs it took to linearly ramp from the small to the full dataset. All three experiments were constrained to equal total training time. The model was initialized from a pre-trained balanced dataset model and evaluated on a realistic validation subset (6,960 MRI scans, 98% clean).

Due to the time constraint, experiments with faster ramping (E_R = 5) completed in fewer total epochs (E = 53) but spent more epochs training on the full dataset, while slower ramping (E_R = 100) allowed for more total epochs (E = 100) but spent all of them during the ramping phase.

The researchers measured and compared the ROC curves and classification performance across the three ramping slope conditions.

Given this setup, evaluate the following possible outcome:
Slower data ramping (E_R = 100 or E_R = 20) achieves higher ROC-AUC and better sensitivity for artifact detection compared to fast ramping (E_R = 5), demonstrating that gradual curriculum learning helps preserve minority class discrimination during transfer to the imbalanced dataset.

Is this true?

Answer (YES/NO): NO